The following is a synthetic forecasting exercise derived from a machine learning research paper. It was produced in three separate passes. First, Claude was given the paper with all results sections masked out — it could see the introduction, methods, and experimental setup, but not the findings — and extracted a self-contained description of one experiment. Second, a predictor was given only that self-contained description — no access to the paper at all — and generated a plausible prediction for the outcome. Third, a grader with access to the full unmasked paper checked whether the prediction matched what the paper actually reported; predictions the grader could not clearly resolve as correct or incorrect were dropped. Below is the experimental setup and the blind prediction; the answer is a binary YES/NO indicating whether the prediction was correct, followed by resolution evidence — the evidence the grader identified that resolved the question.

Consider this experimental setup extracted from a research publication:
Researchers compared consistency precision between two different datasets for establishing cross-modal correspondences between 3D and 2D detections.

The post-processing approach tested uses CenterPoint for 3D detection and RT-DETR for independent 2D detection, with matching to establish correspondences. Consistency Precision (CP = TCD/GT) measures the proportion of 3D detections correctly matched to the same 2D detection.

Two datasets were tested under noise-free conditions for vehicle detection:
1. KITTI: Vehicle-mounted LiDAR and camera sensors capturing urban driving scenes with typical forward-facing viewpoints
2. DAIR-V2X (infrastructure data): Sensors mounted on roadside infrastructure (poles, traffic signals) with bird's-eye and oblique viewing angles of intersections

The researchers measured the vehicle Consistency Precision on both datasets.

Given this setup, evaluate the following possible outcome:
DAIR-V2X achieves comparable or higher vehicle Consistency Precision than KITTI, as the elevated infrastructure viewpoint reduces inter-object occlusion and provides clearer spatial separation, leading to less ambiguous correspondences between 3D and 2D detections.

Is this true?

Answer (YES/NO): NO